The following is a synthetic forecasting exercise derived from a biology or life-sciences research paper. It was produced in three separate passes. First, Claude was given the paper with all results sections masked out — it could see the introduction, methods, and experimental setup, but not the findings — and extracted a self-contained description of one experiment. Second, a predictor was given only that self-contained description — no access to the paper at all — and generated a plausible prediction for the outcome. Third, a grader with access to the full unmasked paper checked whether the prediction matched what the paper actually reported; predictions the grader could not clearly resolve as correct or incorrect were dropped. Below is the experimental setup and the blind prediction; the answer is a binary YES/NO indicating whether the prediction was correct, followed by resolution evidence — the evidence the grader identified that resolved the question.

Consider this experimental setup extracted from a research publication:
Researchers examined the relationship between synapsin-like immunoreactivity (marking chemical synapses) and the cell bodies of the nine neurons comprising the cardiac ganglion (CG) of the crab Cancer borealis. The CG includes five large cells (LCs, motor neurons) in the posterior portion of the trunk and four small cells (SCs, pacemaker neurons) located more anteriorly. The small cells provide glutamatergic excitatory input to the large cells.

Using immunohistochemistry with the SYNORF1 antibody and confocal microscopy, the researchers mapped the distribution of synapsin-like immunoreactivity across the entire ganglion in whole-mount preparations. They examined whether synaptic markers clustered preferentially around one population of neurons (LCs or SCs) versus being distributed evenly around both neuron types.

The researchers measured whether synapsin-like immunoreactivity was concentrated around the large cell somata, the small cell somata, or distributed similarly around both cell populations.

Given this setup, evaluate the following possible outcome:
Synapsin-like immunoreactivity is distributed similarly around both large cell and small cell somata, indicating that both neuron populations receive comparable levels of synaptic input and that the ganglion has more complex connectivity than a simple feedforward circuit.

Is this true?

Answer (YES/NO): NO